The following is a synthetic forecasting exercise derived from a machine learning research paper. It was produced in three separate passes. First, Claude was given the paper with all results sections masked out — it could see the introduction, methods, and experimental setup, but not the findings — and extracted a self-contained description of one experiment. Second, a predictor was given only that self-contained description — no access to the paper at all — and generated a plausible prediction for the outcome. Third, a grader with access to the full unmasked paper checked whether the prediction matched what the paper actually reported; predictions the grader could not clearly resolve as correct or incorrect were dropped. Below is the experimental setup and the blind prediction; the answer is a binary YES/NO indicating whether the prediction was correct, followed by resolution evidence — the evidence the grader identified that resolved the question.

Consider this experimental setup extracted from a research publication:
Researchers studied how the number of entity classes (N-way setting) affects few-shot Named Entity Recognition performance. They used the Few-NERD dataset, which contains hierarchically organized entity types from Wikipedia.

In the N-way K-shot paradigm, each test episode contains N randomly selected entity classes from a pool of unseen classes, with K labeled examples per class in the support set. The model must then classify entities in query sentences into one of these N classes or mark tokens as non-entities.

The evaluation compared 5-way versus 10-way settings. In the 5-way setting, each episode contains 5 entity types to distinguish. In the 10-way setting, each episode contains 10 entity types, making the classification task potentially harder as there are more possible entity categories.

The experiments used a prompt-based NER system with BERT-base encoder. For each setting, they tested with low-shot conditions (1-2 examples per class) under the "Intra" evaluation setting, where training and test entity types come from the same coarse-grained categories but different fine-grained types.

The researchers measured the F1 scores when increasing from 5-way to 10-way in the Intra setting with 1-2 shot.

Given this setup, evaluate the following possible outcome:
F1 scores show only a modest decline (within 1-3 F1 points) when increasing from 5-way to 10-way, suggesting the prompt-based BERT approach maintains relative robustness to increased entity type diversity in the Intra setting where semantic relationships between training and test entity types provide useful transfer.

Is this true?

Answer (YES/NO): NO